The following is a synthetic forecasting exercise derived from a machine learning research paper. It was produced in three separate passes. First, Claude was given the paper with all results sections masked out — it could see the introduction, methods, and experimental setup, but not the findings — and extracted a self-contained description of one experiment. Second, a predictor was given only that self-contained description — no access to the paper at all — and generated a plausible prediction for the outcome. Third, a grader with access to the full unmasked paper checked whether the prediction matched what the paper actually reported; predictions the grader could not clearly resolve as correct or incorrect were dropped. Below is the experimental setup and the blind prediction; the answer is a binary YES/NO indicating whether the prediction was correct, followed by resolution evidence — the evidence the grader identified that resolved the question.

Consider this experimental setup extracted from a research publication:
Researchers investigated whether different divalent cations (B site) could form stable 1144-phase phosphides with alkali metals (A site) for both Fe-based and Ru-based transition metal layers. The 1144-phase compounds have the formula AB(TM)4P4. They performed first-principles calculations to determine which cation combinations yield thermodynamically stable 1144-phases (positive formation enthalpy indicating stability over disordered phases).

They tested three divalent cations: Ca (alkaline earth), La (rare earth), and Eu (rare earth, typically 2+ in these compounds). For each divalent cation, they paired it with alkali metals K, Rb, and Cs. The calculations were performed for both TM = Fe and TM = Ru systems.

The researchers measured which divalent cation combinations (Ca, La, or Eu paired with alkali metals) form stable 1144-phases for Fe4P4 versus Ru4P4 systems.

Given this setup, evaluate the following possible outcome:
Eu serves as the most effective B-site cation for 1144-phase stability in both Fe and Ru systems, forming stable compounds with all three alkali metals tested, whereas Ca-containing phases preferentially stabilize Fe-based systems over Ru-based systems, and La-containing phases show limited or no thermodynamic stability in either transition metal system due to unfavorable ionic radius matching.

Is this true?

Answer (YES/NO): NO